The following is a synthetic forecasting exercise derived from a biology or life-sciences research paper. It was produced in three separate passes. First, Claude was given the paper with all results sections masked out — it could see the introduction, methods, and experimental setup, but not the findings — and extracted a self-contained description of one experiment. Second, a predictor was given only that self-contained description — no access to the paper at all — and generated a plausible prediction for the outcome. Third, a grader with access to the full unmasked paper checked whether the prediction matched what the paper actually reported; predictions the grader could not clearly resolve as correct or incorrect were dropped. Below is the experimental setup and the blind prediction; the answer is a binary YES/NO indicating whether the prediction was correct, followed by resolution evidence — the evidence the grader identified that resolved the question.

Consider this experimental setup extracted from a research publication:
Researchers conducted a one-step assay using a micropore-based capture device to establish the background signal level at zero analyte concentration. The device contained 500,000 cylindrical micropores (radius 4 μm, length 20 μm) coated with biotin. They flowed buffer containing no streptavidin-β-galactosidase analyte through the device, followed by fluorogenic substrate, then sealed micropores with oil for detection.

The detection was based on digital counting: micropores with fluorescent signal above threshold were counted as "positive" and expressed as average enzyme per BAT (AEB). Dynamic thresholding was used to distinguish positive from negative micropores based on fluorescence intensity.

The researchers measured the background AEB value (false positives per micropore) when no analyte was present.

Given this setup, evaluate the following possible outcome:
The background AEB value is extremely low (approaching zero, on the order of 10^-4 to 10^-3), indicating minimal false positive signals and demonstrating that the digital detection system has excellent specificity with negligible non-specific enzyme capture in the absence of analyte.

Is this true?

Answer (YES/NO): YES